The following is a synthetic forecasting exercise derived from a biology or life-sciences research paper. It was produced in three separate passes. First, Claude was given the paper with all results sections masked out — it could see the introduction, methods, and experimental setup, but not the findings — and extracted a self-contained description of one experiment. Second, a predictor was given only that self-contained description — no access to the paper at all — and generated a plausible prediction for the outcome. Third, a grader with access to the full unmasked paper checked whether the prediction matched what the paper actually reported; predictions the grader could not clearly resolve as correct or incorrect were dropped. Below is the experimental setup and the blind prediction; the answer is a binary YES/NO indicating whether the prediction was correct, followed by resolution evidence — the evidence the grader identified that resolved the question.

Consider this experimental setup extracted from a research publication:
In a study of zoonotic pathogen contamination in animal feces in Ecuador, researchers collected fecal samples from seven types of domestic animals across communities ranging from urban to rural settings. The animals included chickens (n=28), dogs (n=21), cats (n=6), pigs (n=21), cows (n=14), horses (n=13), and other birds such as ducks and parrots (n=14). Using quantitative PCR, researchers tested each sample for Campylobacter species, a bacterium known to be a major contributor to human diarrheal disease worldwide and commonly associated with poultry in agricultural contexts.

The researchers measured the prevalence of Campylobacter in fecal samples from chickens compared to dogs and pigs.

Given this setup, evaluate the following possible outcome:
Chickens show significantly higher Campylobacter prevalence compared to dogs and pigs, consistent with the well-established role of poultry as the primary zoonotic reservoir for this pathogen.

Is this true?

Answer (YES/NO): YES